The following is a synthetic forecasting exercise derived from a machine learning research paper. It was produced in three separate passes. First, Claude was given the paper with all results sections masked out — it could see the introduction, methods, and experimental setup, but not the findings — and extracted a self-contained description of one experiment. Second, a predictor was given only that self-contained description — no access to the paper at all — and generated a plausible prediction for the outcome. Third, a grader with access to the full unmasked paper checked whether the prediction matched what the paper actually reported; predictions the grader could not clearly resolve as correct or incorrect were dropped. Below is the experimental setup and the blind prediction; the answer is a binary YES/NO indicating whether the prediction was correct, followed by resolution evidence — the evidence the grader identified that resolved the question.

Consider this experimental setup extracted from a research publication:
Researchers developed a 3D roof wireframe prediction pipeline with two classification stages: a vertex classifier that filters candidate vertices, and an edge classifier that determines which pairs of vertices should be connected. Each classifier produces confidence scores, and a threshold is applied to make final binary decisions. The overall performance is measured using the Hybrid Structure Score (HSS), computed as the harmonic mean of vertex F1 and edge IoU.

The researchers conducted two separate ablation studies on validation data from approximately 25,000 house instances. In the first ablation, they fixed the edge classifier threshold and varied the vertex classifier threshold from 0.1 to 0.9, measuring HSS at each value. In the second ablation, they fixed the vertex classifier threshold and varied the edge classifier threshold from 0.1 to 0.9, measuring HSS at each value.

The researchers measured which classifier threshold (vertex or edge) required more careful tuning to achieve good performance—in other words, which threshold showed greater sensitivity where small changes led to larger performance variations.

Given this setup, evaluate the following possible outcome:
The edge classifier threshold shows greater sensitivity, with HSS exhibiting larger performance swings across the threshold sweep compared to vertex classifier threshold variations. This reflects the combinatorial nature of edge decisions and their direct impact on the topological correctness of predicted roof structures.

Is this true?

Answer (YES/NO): YES